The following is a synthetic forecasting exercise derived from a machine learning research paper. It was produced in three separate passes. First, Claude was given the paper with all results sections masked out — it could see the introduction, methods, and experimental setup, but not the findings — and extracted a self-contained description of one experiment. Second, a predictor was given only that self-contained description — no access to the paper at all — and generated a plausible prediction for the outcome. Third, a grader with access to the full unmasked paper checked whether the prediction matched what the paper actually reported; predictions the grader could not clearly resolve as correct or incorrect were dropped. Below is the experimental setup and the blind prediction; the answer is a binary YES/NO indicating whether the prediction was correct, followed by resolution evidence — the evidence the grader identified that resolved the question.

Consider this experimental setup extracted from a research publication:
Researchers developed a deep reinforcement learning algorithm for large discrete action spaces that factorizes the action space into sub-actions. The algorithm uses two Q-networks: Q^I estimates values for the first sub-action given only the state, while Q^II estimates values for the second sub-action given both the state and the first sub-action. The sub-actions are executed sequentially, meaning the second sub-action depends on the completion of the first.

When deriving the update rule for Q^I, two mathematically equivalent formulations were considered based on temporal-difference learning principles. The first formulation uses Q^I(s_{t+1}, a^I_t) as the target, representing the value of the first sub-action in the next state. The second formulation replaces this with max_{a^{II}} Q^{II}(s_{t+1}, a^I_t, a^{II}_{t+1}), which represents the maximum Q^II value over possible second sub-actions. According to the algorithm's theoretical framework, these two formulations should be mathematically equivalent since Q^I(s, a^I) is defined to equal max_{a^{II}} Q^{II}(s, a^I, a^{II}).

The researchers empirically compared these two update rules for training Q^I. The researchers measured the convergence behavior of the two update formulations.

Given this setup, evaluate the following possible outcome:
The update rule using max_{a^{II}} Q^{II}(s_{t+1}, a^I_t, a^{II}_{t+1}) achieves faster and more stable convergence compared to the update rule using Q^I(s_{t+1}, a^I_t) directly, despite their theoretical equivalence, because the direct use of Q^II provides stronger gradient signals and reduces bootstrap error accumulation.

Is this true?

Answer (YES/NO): YES